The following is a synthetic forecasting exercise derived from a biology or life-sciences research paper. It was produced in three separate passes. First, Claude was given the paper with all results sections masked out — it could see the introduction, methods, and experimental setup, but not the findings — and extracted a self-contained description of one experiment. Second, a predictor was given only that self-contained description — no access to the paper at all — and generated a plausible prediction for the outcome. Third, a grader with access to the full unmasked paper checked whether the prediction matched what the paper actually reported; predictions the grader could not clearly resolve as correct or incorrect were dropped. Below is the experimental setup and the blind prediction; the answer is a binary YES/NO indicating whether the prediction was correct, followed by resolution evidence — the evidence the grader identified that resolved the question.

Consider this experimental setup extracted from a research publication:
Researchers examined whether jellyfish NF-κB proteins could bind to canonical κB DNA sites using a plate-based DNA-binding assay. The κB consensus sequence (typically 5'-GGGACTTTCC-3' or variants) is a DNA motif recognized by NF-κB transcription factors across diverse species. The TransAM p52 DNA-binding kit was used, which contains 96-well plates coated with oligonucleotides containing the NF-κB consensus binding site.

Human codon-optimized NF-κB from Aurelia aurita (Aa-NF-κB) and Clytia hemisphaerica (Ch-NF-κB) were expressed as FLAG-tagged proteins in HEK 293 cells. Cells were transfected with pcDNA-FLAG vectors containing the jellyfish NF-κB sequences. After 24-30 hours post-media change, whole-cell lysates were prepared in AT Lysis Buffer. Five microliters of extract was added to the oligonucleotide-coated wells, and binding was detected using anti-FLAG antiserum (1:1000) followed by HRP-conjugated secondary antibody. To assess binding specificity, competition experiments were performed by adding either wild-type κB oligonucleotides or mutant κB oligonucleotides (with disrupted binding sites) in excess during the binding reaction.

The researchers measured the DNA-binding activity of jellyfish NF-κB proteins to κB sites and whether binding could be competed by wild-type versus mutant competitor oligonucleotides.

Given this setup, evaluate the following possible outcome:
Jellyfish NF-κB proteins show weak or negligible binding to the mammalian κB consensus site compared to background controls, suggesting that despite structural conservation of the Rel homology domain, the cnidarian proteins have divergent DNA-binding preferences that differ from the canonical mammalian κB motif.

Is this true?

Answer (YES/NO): NO